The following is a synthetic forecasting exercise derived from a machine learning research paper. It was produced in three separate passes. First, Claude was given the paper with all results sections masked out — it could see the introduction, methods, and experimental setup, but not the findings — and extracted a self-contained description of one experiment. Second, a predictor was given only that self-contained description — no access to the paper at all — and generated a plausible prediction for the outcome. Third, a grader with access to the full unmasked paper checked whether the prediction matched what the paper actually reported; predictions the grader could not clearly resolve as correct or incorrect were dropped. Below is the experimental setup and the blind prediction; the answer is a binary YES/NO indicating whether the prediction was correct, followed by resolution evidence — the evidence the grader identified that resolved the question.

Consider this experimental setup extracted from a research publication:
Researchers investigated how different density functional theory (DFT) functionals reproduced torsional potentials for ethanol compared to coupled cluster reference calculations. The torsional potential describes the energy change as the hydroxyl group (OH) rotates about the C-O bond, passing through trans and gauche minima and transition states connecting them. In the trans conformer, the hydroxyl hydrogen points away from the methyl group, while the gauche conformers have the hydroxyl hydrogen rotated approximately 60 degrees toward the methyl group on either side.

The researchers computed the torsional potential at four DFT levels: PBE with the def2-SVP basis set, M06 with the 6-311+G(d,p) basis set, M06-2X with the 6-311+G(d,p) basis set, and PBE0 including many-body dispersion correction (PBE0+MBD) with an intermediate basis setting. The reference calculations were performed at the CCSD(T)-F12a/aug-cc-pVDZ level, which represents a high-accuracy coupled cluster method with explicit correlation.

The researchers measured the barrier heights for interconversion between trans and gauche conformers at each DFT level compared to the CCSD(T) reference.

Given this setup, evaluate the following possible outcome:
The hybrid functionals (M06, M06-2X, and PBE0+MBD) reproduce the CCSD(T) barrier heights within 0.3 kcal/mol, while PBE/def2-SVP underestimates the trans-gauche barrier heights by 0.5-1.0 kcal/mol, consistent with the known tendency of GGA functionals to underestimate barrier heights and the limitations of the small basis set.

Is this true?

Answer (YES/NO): NO